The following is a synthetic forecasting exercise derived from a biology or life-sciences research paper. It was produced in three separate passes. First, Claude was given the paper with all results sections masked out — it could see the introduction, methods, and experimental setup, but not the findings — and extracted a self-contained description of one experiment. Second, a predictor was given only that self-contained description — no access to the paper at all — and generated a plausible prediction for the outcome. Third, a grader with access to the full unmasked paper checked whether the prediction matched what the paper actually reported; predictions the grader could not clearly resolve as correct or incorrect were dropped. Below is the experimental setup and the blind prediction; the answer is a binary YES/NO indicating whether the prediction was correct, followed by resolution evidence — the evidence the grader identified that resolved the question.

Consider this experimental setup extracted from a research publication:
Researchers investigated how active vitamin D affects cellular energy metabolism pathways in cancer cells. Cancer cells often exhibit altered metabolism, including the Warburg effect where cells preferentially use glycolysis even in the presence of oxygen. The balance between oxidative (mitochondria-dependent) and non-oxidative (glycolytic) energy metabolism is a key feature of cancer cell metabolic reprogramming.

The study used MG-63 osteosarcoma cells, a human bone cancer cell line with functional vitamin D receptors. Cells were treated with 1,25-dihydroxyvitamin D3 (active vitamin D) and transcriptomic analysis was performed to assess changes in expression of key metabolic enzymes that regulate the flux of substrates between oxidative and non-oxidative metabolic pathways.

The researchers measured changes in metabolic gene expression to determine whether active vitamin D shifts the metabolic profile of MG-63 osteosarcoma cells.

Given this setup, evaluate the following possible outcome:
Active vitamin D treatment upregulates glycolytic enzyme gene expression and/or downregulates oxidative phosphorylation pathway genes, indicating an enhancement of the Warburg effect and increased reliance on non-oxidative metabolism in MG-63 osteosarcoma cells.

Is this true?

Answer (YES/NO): NO